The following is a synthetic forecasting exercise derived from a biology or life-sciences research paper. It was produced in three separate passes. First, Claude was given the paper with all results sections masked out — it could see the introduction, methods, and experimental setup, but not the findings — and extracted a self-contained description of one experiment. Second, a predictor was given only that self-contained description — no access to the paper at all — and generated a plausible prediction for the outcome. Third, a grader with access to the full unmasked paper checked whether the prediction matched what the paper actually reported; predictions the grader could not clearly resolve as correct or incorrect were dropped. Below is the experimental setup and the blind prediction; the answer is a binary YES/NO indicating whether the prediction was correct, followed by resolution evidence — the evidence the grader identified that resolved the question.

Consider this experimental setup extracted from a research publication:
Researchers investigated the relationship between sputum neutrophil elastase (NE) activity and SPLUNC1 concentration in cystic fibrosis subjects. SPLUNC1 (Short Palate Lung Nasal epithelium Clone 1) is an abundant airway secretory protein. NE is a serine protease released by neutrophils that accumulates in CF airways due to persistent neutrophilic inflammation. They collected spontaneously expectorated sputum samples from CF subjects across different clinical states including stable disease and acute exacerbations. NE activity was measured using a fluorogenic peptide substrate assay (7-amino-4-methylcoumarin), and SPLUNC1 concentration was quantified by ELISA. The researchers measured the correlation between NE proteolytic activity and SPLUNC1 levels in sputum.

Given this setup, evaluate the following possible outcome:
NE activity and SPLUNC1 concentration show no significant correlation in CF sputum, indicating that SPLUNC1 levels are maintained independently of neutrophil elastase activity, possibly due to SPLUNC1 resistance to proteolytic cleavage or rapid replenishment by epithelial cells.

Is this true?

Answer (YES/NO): NO